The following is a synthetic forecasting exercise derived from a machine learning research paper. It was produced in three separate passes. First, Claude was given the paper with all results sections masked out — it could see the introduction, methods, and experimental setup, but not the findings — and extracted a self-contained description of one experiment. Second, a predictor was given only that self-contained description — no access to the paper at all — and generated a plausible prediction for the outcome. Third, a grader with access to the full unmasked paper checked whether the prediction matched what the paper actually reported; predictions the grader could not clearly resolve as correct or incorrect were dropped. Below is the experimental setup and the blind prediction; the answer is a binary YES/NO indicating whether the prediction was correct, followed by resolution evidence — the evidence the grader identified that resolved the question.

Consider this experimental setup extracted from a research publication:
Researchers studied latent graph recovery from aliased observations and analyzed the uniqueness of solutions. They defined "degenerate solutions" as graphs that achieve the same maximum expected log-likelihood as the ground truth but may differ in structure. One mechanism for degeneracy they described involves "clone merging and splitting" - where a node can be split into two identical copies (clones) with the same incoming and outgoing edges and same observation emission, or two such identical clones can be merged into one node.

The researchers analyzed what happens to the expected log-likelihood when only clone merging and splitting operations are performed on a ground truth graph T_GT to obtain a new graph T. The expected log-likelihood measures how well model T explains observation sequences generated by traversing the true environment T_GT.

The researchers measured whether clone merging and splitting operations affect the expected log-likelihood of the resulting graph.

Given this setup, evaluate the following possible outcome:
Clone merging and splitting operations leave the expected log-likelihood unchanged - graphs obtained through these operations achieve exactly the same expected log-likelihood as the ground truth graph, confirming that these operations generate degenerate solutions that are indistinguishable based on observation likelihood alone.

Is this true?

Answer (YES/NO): YES